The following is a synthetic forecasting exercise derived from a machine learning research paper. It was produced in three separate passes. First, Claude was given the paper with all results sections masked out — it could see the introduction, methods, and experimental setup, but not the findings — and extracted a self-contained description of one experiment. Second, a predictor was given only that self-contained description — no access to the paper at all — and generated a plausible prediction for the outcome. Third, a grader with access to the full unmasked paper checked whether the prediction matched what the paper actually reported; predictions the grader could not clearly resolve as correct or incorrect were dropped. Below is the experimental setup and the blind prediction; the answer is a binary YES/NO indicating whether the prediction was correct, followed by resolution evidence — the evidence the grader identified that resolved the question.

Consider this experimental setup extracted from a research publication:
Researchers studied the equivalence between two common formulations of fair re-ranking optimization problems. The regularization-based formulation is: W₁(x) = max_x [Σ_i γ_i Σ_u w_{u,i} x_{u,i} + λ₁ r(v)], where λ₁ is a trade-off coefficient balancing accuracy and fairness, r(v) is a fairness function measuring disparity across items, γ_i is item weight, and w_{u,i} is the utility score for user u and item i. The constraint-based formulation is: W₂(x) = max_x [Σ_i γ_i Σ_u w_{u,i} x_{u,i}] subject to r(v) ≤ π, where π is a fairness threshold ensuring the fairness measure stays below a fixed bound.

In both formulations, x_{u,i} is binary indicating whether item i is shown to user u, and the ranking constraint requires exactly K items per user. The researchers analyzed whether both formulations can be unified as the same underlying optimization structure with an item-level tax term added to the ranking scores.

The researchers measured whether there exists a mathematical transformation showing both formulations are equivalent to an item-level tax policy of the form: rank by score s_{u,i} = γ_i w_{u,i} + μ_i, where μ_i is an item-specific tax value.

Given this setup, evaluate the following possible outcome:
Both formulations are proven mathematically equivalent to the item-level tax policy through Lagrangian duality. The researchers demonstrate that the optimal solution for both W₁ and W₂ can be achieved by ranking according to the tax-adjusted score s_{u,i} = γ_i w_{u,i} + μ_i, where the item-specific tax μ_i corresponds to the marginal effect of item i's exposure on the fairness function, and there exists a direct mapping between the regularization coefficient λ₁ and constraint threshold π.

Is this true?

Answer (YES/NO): NO